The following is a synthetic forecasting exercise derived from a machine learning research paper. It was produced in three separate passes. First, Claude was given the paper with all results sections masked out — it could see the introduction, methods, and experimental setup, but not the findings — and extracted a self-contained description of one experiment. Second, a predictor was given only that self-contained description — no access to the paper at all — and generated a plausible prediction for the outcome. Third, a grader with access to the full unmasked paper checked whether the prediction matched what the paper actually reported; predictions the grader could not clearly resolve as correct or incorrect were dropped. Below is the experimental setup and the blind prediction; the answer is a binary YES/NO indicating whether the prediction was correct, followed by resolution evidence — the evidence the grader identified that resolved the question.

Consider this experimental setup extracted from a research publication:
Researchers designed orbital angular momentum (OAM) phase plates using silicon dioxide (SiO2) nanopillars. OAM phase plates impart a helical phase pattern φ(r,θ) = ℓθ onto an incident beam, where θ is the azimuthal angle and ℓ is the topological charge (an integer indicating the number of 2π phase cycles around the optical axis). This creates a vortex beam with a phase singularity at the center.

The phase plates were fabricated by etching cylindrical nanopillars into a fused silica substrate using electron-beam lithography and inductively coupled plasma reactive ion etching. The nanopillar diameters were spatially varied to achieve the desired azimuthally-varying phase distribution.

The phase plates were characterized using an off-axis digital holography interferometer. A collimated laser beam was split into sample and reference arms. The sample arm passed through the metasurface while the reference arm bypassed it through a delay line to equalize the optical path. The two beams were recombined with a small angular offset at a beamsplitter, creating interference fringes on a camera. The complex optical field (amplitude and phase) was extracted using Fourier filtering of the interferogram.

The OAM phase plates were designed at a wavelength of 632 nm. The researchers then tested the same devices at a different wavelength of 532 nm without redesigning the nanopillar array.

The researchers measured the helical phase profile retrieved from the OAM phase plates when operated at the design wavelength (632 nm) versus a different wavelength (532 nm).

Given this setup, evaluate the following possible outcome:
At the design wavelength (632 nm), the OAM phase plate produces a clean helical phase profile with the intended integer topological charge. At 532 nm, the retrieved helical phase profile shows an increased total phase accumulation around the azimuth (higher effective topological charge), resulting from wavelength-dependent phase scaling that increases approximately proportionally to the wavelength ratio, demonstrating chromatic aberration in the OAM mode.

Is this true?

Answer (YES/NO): NO